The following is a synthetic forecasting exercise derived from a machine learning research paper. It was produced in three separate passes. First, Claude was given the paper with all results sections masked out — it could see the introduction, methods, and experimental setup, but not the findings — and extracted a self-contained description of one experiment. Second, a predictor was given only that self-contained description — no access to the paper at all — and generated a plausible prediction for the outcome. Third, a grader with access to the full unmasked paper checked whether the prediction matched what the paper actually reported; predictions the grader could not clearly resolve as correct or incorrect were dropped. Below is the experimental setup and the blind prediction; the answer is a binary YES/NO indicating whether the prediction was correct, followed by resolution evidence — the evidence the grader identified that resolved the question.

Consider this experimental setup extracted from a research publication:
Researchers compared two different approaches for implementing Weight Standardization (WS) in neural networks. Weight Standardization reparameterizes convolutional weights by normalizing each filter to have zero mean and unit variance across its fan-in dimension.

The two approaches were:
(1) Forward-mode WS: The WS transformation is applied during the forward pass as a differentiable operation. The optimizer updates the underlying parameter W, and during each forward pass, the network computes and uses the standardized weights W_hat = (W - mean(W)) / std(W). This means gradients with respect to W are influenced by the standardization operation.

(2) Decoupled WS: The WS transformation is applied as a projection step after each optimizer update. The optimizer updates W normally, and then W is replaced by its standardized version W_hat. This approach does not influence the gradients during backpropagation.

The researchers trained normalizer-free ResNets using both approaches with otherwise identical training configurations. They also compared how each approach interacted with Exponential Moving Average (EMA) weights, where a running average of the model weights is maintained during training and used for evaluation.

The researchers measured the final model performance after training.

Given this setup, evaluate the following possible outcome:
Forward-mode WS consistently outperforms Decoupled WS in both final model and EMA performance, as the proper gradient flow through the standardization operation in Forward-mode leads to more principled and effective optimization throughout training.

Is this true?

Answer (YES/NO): NO